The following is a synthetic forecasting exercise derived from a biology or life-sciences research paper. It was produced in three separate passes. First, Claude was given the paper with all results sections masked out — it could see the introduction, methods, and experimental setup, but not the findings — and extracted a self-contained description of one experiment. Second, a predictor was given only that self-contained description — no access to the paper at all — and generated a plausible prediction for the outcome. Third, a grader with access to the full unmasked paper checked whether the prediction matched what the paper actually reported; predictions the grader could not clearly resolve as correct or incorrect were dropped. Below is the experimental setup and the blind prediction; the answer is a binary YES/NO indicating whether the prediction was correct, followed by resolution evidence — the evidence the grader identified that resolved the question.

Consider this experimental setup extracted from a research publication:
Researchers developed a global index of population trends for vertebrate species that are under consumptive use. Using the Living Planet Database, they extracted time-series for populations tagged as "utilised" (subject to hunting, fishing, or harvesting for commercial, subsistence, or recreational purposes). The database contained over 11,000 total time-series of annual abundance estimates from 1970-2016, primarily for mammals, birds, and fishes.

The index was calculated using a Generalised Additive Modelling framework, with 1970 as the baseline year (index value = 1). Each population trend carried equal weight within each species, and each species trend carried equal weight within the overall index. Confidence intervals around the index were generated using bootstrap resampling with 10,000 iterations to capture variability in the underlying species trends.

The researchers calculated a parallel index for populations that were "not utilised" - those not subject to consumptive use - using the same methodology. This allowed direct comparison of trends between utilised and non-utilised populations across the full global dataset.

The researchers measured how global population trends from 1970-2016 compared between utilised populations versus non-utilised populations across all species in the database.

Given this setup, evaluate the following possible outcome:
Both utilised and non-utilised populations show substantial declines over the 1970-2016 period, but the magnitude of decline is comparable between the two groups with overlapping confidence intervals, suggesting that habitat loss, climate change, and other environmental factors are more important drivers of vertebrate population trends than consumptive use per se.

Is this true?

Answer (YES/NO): NO